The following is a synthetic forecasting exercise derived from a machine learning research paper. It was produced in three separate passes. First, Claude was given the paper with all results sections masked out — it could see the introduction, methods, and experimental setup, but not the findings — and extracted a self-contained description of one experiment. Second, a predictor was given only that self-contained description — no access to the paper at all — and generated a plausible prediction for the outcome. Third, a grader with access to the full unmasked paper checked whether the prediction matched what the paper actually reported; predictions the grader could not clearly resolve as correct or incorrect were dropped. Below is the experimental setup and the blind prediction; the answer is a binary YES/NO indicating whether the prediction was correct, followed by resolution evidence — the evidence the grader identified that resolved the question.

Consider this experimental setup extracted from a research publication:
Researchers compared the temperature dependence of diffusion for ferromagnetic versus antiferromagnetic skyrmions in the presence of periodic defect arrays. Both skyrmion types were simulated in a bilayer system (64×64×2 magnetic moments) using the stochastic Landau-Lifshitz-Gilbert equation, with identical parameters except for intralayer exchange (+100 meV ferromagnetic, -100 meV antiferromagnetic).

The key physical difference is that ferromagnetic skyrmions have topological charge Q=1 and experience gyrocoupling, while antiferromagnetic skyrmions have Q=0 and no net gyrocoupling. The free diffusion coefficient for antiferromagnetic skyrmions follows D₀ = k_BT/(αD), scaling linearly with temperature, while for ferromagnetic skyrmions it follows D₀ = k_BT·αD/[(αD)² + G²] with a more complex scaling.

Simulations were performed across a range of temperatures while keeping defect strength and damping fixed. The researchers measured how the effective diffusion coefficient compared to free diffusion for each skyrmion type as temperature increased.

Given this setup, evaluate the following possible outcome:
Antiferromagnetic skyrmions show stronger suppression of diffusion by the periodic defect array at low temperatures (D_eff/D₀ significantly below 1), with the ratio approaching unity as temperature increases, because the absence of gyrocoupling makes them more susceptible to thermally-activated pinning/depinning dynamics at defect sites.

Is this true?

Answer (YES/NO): NO